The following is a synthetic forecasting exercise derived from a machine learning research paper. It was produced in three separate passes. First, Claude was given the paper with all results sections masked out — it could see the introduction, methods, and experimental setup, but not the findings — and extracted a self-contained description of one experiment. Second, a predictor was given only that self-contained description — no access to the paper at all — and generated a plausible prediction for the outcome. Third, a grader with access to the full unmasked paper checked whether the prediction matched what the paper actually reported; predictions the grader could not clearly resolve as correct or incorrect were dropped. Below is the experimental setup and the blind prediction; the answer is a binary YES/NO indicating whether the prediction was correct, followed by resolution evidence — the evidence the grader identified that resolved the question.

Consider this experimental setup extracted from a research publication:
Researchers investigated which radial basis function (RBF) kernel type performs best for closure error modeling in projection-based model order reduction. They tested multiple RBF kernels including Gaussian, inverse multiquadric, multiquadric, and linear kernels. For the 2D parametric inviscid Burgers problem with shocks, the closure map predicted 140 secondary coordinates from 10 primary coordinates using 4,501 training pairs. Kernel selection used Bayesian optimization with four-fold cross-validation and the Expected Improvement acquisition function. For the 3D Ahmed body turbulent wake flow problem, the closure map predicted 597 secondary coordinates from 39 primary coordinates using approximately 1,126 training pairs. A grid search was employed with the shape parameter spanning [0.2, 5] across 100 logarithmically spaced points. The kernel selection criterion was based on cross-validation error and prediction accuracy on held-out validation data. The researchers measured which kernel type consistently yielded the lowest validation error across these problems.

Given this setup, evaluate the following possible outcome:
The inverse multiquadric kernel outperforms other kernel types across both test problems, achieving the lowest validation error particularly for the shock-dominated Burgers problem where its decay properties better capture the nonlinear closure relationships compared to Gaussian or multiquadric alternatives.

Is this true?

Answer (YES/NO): YES